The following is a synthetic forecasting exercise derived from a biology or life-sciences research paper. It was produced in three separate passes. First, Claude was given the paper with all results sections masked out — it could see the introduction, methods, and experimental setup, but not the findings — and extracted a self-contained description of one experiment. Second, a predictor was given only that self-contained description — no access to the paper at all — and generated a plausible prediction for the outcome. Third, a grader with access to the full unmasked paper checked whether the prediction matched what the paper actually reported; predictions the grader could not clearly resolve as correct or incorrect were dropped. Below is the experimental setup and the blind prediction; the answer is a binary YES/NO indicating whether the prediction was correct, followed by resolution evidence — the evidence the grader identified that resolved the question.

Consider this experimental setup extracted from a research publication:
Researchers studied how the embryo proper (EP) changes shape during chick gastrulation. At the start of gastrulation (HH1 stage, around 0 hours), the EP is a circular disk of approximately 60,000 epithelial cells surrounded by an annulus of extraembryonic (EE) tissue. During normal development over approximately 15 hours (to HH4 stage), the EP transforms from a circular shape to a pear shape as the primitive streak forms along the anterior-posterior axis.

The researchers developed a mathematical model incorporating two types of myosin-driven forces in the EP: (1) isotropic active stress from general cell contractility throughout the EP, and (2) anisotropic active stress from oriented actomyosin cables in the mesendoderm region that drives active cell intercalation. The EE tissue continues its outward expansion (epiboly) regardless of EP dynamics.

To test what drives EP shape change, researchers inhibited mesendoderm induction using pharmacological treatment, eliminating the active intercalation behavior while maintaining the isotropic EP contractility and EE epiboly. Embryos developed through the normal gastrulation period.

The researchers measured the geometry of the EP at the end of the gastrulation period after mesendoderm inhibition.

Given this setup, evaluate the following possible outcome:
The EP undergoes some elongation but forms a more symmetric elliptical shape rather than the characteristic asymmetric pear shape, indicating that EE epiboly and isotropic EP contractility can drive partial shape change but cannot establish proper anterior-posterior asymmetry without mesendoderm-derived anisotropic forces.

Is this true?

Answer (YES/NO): NO